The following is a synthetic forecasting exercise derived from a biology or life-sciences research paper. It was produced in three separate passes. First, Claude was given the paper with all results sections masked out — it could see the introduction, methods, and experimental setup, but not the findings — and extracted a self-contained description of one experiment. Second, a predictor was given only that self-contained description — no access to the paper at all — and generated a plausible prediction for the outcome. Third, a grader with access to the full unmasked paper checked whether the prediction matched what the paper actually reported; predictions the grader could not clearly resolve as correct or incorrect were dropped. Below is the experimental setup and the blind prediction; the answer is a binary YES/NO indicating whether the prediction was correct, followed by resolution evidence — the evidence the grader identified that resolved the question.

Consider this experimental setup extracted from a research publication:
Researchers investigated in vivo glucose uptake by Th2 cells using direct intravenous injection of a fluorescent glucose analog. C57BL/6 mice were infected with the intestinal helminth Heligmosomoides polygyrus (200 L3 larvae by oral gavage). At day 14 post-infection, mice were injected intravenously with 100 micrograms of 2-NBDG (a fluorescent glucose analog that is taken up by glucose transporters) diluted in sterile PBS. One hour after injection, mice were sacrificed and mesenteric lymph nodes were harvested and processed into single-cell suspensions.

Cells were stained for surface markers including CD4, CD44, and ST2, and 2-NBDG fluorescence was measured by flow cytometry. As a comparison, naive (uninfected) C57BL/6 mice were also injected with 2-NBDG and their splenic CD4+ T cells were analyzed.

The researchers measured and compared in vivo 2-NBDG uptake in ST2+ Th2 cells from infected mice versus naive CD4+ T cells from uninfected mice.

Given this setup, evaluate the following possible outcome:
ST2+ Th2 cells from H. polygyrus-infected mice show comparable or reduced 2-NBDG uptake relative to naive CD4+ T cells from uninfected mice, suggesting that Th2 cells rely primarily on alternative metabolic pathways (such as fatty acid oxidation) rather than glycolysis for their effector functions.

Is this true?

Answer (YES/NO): YES